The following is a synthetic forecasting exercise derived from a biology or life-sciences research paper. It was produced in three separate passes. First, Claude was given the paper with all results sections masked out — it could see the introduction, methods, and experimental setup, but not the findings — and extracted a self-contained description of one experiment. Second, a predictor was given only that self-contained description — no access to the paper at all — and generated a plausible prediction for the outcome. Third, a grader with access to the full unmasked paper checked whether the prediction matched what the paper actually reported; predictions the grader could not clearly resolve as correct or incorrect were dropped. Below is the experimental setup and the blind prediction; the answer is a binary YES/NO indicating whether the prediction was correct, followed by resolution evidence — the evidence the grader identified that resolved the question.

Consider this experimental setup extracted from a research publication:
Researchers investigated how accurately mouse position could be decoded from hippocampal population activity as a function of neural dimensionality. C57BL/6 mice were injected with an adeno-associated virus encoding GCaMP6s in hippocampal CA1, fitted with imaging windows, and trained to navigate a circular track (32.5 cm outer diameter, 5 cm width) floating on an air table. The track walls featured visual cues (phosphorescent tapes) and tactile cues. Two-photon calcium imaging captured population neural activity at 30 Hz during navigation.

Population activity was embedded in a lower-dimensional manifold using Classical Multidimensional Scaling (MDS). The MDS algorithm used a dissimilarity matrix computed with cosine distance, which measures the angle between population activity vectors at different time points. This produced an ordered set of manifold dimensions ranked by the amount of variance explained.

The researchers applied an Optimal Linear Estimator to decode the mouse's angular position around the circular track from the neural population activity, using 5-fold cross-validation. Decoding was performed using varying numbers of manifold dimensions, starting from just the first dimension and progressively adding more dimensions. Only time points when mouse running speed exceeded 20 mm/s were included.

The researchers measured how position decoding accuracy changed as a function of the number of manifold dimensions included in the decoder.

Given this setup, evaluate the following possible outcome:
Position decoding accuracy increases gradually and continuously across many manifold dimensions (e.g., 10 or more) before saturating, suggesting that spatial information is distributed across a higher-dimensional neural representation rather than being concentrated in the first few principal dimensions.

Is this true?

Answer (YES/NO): NO